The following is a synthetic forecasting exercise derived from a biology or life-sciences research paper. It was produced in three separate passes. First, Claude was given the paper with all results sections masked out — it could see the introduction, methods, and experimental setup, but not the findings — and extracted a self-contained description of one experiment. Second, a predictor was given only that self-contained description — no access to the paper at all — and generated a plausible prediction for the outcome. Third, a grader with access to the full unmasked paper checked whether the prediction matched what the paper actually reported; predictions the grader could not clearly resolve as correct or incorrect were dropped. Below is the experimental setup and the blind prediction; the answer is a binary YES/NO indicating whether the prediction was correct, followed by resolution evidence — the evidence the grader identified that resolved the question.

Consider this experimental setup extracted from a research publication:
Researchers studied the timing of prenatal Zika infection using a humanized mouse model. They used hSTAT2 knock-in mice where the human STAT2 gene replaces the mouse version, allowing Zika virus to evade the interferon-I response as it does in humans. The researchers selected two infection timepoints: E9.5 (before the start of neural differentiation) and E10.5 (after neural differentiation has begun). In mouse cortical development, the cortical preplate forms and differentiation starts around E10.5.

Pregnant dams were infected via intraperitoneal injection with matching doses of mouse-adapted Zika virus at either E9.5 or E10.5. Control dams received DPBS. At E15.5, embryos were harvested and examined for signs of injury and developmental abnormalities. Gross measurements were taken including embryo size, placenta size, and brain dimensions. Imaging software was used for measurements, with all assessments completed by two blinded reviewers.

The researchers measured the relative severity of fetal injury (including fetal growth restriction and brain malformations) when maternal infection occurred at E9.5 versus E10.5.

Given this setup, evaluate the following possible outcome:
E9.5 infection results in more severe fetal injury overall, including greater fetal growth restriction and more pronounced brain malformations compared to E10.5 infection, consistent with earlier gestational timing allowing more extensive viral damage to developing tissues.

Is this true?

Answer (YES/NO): YES